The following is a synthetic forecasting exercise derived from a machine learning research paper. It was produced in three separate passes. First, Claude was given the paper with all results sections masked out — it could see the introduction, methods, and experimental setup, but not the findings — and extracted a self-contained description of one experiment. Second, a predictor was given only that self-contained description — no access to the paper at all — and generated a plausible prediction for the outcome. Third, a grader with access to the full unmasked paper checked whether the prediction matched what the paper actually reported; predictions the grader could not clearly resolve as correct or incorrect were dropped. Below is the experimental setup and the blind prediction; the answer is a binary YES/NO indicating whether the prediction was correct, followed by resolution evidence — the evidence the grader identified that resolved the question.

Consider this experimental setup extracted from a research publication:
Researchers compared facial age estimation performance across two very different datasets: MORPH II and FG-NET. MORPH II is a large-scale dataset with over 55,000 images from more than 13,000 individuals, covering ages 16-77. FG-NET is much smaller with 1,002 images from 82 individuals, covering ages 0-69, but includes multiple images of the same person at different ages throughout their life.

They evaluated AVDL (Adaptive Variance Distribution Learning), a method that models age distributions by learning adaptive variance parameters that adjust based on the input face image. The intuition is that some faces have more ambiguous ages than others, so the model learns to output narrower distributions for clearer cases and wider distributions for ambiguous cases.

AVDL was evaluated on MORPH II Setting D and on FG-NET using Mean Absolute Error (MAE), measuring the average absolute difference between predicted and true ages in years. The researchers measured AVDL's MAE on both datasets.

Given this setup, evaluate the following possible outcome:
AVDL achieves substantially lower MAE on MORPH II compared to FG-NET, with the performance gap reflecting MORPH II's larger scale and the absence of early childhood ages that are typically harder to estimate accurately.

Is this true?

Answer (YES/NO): NO